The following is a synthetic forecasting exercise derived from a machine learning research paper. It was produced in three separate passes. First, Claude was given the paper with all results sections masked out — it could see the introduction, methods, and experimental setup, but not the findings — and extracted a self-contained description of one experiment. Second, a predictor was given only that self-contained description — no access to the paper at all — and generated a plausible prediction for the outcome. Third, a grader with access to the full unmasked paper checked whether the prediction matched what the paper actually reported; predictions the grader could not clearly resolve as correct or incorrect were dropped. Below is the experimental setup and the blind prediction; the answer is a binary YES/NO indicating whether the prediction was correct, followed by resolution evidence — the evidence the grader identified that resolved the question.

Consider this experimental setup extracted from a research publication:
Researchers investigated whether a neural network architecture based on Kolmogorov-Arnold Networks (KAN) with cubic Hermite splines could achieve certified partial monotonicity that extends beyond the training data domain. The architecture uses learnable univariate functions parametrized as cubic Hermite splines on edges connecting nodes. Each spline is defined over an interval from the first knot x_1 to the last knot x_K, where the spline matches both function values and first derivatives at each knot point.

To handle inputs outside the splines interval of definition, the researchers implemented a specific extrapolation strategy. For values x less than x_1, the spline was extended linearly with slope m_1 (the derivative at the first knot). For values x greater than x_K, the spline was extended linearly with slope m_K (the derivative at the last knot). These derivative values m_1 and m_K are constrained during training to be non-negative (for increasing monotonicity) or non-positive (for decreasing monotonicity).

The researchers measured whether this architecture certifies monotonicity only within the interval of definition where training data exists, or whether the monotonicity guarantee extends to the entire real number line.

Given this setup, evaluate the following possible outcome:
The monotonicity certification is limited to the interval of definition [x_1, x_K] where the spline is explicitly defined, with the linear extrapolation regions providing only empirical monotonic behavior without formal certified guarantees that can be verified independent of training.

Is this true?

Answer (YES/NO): NO